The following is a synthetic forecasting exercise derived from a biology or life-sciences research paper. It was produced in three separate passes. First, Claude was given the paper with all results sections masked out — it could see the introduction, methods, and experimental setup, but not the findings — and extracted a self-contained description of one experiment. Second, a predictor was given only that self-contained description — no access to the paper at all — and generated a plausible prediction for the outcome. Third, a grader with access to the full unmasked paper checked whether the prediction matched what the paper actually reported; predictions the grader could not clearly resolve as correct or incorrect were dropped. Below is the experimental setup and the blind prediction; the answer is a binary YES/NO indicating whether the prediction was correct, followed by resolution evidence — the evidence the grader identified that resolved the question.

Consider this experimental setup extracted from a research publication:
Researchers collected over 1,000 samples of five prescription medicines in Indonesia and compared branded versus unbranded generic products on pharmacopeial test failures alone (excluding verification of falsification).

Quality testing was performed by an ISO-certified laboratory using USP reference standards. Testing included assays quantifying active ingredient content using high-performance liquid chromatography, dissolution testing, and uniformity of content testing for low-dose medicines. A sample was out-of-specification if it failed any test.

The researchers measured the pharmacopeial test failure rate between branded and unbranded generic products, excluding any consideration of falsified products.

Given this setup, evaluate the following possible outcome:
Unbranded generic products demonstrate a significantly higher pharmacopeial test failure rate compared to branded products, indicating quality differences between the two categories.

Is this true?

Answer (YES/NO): NO